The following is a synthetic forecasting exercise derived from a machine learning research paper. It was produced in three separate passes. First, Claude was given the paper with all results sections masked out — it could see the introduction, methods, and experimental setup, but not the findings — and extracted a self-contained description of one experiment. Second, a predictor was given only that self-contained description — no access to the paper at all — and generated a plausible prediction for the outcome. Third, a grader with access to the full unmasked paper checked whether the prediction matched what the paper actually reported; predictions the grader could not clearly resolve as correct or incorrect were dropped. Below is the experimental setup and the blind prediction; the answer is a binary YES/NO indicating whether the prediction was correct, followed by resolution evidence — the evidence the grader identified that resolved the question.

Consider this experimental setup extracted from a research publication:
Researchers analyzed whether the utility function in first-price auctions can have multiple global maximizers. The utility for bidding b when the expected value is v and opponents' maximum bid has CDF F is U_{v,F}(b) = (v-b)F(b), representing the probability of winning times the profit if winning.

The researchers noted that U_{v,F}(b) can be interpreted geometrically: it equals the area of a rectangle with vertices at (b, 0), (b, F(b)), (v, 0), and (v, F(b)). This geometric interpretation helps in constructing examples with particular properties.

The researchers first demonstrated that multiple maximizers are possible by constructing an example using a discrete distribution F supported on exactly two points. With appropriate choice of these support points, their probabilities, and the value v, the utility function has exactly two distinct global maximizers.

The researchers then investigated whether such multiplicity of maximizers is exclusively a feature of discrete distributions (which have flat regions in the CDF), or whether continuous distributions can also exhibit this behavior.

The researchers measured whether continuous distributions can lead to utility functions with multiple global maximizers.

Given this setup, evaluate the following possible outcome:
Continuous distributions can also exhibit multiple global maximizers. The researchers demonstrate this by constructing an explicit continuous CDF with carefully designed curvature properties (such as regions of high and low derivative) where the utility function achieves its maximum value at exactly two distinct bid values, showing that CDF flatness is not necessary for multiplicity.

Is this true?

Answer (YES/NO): NO